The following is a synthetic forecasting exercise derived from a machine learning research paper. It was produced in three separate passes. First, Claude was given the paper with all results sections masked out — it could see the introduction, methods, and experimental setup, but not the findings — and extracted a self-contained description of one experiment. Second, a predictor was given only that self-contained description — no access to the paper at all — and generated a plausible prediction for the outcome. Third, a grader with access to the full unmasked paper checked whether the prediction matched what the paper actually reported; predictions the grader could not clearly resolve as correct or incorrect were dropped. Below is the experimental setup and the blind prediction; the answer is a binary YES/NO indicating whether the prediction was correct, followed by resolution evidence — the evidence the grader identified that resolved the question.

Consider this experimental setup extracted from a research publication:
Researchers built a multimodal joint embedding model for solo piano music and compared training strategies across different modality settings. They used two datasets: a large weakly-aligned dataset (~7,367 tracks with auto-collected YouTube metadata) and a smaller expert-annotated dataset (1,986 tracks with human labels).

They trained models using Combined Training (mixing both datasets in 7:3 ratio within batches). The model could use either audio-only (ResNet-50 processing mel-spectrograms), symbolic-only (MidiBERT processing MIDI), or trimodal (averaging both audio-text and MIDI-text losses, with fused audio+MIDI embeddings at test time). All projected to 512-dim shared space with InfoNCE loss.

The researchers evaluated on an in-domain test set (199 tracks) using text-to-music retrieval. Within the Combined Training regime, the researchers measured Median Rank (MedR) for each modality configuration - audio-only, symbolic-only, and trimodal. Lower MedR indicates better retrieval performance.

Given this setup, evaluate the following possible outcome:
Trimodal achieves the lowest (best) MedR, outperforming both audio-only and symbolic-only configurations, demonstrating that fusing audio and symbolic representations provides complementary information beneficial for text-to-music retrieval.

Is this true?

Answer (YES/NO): NO